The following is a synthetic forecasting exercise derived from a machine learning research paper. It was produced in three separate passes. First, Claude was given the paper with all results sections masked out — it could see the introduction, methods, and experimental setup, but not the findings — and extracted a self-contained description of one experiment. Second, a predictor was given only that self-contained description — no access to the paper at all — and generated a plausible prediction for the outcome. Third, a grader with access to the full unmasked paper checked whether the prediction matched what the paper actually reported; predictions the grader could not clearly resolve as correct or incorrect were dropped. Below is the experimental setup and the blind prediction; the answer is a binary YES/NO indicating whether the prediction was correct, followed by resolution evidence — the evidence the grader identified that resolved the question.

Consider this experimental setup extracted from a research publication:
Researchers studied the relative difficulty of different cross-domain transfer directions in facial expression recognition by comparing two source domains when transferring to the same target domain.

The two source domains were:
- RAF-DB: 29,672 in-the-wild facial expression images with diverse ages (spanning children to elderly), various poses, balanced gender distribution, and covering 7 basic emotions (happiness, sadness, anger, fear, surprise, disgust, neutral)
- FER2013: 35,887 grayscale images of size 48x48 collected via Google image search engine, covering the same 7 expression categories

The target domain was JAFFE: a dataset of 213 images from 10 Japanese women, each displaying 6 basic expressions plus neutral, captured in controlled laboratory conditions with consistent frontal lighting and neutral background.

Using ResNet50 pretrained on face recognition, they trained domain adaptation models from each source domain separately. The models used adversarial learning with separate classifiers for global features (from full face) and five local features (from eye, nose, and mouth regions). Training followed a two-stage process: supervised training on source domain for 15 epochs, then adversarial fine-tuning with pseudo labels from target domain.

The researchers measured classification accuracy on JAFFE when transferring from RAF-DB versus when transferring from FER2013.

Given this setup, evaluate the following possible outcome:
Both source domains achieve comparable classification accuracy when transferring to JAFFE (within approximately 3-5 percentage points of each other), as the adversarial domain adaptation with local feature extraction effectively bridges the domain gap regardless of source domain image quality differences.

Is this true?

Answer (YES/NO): NO